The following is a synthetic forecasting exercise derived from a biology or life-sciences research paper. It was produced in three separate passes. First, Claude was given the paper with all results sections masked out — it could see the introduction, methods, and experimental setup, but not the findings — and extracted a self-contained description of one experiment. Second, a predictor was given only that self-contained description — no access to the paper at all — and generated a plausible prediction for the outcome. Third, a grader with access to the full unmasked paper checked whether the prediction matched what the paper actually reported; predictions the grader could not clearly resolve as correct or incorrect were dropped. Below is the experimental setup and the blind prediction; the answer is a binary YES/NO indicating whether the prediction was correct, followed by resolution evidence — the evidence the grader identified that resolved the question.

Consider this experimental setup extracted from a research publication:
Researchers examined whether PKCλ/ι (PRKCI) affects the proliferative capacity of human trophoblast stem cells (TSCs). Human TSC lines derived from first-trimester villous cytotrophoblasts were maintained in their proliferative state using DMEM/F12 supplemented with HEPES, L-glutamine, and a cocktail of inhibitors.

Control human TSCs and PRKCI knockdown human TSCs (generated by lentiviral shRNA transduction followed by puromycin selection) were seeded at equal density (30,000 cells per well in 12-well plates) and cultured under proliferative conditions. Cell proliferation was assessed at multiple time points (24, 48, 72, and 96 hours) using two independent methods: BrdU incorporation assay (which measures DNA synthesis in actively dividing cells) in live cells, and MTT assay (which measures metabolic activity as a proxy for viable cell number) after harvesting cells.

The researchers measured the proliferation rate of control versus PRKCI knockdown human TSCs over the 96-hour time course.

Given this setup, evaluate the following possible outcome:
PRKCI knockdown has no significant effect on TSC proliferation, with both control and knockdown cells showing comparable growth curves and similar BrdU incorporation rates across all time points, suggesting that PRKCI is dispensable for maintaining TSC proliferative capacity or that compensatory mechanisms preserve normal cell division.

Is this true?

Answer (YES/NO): YES